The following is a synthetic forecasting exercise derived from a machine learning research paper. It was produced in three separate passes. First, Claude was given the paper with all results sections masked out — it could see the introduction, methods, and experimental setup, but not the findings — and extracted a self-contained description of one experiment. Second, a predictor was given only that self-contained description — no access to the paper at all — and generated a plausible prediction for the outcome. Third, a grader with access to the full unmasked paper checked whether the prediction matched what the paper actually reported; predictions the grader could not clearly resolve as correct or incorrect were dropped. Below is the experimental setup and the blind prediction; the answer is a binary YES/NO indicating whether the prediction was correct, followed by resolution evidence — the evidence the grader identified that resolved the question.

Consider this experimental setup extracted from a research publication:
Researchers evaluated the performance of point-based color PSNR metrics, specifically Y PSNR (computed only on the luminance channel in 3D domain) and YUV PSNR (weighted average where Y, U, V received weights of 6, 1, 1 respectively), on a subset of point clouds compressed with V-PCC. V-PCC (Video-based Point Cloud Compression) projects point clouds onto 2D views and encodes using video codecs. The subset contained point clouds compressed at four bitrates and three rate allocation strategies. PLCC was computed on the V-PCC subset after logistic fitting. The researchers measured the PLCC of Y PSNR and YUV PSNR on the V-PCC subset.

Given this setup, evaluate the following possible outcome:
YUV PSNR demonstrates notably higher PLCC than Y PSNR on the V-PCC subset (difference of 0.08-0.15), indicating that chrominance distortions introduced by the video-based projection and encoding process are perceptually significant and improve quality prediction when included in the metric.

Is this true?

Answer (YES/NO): NO